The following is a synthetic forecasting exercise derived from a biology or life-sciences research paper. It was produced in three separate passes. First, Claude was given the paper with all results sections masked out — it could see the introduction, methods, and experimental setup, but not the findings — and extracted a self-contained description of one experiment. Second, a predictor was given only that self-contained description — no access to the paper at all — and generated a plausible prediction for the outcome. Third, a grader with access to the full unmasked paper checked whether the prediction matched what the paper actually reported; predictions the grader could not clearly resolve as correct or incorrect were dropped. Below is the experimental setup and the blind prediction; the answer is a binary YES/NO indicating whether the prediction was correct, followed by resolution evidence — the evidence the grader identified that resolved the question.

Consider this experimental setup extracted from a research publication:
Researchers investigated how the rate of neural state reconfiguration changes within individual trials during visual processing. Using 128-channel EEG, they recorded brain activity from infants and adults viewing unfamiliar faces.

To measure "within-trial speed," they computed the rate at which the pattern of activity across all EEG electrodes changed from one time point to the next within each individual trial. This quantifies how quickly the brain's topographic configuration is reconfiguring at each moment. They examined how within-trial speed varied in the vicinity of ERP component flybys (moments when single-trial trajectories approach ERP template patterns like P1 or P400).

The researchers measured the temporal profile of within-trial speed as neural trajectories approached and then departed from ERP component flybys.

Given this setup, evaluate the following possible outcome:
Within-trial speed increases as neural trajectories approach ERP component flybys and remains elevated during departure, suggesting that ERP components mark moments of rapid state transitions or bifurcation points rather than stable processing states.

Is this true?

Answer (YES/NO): NO